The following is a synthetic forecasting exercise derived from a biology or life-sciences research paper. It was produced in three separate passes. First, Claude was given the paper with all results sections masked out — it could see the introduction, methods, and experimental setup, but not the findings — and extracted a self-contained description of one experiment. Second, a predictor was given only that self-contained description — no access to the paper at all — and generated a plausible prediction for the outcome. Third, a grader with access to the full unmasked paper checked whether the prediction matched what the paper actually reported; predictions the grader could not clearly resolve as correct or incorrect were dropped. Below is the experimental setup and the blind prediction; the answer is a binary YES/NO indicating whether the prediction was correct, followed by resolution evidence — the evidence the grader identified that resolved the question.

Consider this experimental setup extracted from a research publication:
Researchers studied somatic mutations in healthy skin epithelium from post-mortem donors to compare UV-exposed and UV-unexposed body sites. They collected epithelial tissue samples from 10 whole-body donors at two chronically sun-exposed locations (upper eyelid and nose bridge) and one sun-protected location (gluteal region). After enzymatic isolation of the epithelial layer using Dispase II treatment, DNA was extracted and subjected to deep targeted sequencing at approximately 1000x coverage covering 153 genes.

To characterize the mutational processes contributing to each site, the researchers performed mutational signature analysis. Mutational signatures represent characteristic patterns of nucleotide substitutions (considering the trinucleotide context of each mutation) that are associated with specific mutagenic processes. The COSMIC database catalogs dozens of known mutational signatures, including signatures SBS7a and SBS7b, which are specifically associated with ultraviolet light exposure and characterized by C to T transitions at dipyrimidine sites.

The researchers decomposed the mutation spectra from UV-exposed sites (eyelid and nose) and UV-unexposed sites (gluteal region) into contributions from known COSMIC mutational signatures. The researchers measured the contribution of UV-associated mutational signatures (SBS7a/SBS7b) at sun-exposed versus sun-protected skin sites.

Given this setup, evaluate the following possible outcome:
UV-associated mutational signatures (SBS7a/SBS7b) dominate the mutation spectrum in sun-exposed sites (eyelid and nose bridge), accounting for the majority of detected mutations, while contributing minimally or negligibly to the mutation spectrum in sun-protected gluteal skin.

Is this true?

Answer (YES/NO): NO